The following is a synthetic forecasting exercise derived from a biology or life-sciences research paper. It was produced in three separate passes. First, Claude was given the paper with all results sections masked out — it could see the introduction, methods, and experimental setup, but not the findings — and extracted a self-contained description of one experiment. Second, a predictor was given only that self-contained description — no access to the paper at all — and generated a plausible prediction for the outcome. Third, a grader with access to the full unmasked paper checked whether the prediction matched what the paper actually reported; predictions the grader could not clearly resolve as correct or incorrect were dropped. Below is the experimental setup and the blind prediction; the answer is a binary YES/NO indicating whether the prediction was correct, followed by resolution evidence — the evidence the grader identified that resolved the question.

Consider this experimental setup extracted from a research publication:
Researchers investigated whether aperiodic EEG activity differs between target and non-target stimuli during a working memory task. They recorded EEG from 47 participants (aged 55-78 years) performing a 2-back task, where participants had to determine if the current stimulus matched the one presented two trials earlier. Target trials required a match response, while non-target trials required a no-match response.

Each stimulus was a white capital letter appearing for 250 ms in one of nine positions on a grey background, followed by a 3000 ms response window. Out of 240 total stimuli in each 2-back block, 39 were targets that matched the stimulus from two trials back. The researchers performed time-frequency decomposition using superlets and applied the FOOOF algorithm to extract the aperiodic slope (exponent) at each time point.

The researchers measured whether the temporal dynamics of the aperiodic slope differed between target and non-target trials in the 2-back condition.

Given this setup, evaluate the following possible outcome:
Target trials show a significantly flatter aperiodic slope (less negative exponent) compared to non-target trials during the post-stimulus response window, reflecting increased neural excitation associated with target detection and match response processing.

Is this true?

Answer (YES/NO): NO